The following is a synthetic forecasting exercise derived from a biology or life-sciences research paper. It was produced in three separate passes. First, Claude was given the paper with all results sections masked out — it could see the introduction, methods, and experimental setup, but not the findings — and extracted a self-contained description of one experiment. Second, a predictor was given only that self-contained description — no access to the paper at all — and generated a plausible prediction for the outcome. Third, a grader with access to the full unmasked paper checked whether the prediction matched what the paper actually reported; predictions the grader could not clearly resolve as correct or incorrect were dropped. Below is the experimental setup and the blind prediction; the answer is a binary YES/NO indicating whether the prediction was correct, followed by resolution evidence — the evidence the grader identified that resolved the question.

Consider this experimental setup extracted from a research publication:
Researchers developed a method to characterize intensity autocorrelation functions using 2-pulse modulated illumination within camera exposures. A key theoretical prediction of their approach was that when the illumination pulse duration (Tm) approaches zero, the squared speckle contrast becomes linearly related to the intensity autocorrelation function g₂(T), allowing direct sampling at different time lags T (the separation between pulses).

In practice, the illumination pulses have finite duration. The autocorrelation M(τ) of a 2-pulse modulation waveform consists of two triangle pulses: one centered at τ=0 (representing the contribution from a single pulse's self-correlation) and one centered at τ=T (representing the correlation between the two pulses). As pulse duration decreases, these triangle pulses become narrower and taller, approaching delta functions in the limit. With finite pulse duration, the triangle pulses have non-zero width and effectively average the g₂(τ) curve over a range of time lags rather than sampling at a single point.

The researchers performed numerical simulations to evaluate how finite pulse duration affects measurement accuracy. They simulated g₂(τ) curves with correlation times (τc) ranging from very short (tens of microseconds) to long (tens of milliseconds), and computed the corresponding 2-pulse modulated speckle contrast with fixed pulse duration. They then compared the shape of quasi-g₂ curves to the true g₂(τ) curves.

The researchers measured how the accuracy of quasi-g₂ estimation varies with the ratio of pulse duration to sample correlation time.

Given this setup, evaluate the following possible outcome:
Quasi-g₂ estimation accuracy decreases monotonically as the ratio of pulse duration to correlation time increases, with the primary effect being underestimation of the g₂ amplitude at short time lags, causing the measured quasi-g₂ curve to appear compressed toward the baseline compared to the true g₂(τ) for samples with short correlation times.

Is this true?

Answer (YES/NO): NO